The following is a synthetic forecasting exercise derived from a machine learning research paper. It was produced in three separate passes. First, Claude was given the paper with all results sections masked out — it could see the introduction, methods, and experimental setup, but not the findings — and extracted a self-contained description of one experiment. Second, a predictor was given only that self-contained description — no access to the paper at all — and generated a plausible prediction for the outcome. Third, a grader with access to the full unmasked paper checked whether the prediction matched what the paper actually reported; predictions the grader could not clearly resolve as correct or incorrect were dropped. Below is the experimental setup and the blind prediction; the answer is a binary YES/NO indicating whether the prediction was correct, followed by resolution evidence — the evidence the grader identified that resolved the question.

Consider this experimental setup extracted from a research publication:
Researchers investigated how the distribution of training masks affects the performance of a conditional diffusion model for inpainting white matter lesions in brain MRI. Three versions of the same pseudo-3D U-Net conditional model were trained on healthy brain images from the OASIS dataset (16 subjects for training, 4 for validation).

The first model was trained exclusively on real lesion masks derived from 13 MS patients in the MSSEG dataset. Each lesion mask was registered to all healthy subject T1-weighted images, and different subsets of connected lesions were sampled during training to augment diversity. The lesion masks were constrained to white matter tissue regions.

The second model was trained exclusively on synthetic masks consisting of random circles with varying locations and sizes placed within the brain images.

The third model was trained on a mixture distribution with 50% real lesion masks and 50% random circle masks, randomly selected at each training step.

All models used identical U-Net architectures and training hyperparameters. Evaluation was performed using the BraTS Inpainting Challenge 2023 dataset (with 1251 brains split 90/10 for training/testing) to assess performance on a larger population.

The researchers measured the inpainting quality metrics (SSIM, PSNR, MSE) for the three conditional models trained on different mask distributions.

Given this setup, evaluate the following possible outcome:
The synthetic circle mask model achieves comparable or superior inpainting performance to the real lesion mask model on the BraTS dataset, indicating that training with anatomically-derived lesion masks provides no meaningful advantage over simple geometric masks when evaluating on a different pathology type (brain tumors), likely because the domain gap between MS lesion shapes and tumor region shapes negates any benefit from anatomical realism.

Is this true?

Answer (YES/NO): NO